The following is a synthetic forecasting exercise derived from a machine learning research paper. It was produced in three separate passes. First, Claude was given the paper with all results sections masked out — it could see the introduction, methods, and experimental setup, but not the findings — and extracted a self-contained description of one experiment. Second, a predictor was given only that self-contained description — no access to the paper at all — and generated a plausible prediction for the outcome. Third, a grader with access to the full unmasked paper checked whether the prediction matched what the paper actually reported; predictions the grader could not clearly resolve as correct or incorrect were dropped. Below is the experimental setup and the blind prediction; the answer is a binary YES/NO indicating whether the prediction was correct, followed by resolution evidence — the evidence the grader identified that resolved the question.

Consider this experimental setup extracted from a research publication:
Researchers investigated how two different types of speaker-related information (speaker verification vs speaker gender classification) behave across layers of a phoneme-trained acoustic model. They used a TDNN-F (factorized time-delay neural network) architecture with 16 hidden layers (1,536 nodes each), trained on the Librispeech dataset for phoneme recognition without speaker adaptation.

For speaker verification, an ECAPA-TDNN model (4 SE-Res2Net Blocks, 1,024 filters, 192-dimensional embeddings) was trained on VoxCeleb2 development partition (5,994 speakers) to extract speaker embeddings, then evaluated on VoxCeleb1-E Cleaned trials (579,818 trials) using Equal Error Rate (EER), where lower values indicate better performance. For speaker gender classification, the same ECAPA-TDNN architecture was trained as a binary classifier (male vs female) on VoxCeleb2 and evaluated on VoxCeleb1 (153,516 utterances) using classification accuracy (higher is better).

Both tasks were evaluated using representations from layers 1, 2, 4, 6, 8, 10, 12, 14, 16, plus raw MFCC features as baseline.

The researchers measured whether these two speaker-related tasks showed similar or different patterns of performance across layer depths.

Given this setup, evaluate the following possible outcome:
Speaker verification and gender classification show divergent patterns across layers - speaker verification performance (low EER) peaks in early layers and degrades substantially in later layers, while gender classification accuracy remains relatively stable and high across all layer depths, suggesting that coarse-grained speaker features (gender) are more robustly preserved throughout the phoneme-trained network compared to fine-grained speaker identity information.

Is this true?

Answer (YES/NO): YES